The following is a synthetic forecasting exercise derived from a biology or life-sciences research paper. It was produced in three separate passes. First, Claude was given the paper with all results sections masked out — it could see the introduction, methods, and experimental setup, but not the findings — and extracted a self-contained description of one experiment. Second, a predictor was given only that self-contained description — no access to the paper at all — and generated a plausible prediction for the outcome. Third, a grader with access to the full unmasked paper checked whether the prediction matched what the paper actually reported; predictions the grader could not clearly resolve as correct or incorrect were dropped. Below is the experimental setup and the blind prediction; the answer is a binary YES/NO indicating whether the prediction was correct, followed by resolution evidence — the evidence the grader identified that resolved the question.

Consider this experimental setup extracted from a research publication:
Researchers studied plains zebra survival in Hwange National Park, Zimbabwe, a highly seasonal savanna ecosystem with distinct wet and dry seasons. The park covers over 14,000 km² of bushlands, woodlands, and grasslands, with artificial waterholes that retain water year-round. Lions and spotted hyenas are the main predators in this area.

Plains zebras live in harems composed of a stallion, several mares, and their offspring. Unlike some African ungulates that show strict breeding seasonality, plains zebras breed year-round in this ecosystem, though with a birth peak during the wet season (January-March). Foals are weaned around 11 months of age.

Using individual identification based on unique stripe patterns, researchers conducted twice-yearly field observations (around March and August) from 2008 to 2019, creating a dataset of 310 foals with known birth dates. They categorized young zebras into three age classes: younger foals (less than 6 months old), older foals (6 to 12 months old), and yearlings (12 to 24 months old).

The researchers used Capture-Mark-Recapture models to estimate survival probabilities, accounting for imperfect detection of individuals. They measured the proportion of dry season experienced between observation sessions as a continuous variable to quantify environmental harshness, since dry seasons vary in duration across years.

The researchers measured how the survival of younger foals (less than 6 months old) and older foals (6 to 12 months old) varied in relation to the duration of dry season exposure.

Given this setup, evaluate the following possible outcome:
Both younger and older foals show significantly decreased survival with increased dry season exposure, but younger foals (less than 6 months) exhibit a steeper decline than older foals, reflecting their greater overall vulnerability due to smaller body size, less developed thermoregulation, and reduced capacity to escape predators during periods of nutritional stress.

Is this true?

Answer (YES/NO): NO